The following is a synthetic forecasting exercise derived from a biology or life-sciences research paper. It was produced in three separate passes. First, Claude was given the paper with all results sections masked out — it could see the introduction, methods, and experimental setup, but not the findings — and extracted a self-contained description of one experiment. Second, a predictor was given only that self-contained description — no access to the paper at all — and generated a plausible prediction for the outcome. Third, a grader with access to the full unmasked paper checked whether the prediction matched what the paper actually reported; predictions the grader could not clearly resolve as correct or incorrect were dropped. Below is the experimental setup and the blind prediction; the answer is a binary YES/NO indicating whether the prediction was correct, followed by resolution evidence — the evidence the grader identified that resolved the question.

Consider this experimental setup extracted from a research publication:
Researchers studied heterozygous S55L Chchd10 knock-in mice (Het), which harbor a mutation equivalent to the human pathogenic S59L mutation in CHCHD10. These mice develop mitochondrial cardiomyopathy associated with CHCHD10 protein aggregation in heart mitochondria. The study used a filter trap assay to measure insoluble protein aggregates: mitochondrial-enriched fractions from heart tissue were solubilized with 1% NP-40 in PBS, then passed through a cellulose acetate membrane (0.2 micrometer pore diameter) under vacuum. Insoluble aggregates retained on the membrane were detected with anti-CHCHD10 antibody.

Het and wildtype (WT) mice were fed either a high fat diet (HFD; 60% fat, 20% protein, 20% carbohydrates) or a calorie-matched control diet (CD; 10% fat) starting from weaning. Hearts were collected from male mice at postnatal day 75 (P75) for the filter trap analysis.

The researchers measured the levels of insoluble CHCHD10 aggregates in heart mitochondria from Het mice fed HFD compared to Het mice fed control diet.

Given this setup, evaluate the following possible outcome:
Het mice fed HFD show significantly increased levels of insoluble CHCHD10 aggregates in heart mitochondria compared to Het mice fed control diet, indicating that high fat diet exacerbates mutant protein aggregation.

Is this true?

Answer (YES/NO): NO